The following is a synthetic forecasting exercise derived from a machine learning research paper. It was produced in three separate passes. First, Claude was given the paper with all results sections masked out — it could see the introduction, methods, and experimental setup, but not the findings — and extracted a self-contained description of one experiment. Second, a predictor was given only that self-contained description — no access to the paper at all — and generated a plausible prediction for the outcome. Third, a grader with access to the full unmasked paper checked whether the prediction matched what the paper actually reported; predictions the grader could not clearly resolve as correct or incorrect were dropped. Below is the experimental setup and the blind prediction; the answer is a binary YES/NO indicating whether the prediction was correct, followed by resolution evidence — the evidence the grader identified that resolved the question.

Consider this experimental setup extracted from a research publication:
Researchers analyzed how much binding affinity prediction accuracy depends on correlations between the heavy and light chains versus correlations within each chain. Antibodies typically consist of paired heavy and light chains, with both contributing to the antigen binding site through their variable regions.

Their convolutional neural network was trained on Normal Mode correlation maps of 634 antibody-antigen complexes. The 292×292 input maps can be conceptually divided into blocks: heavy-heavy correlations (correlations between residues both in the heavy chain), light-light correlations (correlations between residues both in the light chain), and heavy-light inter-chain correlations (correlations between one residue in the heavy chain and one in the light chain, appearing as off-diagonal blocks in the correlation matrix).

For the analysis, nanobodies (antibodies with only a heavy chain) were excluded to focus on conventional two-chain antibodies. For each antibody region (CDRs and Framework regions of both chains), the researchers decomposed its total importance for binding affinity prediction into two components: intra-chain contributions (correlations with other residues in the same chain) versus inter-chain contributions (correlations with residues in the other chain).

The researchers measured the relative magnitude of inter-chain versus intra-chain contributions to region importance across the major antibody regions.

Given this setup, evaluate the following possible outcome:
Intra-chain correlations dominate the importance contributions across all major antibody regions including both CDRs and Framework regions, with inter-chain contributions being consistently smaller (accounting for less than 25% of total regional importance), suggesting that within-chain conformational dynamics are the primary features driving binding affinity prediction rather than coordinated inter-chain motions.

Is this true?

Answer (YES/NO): NO